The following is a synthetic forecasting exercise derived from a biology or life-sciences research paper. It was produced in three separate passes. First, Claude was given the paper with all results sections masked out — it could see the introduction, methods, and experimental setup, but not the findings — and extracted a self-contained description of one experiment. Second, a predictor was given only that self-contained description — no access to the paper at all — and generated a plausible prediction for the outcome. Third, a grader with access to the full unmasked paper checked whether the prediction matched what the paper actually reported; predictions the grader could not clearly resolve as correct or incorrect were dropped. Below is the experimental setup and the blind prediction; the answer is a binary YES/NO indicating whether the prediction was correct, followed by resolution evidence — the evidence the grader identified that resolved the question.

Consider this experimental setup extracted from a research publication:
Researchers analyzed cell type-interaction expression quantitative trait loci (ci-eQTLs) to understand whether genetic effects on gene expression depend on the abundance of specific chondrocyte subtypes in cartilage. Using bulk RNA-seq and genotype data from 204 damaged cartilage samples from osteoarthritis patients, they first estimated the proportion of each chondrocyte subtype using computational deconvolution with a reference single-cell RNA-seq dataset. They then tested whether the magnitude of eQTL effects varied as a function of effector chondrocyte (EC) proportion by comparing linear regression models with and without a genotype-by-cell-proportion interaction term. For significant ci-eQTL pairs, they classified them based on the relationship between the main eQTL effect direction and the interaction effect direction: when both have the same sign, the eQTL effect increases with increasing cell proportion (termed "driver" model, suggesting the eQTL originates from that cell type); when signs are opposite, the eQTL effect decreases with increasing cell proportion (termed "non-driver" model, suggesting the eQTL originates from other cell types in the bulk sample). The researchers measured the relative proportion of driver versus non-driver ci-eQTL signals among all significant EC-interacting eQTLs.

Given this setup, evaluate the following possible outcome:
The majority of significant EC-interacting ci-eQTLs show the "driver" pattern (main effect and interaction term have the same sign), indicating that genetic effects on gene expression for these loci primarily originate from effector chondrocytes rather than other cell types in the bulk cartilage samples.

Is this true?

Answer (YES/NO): YES